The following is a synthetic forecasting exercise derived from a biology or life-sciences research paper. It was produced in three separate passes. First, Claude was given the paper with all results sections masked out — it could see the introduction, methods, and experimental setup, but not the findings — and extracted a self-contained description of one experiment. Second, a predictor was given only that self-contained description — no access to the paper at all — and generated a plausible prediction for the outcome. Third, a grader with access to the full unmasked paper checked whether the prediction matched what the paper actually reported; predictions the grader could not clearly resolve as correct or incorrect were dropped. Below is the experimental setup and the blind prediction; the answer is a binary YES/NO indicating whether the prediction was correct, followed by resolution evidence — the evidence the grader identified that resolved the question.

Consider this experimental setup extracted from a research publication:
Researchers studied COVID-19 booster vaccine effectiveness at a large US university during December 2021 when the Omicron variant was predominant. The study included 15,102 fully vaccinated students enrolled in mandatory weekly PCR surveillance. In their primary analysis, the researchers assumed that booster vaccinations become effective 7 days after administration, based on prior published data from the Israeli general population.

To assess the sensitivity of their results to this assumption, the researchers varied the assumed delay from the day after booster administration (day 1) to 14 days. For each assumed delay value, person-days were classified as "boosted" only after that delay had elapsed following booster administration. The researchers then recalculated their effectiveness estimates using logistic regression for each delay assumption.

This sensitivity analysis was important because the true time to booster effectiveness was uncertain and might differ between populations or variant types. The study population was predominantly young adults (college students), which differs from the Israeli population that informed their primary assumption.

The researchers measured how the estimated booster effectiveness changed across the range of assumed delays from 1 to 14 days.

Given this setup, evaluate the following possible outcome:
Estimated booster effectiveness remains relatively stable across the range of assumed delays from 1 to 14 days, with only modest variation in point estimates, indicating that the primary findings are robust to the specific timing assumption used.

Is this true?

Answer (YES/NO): YES